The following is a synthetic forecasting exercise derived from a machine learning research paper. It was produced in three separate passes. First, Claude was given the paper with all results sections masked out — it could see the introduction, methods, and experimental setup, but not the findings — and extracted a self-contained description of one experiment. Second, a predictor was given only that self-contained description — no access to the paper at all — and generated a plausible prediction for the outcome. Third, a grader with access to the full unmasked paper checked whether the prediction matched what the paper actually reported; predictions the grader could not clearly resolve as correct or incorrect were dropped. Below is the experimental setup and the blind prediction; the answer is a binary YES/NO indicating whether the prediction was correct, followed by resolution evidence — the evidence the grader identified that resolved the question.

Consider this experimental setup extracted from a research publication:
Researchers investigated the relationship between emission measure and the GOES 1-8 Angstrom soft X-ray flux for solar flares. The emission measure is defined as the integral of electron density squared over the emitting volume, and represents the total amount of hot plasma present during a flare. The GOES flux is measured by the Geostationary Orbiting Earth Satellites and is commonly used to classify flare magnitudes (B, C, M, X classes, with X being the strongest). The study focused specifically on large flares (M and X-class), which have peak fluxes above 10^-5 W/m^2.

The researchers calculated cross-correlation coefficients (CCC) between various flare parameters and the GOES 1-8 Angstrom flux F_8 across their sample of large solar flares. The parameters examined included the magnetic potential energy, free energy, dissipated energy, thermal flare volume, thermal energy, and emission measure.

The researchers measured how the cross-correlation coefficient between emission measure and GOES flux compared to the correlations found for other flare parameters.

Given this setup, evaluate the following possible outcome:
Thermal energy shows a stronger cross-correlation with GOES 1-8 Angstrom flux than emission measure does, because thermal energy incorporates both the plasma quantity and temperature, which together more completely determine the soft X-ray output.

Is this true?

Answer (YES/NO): NO